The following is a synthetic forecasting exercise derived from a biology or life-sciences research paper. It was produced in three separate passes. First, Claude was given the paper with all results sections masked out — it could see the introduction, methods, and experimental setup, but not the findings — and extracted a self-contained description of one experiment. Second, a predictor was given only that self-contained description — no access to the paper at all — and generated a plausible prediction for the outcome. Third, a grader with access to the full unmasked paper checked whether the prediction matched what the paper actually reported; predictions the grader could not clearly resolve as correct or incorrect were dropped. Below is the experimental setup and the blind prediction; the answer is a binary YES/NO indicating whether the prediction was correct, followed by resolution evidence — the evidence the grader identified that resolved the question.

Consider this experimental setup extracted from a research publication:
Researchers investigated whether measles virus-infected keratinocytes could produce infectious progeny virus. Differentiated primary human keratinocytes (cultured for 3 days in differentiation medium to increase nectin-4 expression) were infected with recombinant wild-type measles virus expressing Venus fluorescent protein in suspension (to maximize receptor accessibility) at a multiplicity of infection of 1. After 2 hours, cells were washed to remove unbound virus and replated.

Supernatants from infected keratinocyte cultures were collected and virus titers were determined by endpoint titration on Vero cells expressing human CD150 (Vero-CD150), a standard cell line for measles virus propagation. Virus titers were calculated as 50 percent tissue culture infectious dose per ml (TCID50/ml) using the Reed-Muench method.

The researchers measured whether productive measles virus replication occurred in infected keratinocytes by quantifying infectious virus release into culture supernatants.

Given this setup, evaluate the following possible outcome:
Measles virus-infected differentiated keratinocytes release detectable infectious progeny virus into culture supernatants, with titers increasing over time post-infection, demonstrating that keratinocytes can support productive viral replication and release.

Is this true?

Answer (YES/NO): NO